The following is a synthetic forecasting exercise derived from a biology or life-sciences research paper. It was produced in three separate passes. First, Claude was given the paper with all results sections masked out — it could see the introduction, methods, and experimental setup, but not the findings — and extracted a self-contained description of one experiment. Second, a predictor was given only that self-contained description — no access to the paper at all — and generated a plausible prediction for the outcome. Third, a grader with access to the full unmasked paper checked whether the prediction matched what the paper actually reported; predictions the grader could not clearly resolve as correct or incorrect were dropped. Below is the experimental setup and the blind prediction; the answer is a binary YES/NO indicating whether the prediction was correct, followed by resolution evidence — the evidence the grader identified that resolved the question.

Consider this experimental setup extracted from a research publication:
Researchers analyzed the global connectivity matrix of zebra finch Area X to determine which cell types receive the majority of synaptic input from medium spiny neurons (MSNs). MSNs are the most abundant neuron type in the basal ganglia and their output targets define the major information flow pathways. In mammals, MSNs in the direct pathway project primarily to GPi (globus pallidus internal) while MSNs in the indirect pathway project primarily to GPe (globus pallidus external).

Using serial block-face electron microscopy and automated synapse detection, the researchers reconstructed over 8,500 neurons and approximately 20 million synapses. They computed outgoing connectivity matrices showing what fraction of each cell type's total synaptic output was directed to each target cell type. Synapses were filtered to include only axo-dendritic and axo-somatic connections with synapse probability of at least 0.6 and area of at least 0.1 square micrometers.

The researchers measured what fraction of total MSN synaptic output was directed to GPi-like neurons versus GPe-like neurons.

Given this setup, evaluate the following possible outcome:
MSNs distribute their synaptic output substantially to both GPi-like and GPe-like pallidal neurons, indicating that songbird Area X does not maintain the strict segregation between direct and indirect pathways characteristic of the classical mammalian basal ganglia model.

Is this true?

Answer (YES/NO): YES